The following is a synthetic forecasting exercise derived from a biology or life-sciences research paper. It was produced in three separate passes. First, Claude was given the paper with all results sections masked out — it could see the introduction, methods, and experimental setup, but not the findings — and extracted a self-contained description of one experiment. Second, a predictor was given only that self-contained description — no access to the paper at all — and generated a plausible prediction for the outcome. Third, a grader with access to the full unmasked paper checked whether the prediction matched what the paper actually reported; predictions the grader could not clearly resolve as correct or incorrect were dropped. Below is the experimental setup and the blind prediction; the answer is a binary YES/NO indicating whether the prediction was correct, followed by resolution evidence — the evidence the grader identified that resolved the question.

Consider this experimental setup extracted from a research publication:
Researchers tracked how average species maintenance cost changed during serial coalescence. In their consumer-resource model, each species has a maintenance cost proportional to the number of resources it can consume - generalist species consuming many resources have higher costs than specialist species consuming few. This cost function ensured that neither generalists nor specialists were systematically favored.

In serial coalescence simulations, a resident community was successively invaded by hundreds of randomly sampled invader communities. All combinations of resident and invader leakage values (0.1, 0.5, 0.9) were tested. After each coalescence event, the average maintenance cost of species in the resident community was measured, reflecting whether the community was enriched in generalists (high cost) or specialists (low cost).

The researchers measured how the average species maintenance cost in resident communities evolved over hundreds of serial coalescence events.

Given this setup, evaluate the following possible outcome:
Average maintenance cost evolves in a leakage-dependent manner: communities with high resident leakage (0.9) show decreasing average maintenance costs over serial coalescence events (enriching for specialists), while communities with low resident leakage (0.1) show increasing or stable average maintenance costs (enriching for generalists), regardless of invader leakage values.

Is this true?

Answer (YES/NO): NO